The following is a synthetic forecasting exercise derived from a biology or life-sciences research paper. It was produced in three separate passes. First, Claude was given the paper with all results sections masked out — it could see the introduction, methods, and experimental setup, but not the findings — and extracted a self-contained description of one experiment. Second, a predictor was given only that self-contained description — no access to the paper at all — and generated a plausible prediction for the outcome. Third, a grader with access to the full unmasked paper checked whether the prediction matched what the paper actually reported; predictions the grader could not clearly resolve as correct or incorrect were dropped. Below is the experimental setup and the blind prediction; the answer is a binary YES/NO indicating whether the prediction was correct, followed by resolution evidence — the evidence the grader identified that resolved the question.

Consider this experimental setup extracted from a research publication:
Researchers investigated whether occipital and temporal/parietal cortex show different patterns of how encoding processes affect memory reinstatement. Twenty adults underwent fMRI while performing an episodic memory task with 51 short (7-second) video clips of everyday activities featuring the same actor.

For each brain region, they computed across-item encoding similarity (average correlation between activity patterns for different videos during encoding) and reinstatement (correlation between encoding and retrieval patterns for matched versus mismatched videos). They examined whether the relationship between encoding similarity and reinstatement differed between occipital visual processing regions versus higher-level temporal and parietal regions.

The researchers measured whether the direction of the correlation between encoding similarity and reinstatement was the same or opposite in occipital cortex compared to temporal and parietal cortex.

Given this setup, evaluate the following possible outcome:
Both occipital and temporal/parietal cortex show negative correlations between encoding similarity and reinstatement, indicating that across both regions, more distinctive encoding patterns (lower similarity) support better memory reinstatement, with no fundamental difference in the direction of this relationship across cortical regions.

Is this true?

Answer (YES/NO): NO